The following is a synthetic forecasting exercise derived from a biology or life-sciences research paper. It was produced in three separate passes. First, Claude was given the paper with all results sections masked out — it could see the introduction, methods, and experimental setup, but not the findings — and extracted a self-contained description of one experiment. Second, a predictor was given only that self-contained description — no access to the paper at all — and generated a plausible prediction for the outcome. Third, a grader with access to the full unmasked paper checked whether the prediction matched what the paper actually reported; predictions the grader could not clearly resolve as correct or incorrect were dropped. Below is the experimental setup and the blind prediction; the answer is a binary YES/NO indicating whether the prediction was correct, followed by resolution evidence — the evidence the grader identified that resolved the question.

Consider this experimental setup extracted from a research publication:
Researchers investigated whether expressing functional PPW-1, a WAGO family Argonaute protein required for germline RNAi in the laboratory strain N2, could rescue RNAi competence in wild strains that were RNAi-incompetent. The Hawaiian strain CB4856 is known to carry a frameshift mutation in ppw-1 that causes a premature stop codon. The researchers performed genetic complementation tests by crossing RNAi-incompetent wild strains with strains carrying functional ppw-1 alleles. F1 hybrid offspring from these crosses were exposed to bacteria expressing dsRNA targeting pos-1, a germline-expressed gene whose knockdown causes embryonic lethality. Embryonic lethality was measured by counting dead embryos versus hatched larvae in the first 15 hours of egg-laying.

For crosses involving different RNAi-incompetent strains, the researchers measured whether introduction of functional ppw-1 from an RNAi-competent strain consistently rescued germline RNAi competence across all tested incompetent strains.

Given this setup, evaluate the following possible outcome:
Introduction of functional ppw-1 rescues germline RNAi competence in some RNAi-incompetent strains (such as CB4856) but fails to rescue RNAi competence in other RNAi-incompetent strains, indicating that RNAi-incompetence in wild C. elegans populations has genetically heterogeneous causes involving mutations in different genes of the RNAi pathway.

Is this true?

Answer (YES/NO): YES